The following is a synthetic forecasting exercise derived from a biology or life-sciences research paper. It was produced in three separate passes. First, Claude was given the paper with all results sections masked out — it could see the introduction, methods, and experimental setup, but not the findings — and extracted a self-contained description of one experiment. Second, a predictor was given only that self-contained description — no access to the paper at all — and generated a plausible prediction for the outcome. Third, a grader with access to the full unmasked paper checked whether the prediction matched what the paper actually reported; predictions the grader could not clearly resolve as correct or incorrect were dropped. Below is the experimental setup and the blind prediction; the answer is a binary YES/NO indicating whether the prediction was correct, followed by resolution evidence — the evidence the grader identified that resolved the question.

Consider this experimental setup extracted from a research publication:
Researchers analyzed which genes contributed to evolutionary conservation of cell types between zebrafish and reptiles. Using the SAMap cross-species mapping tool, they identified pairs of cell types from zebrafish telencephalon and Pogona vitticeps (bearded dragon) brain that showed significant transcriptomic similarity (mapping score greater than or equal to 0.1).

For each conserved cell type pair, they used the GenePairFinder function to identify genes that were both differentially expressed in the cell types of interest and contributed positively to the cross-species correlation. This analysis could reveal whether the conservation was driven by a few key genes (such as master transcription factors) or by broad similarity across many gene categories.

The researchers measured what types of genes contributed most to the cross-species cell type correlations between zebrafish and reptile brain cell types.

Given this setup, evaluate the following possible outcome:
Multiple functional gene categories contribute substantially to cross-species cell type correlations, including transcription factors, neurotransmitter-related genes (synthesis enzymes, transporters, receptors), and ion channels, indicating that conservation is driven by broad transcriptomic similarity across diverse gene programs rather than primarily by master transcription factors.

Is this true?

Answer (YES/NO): NO